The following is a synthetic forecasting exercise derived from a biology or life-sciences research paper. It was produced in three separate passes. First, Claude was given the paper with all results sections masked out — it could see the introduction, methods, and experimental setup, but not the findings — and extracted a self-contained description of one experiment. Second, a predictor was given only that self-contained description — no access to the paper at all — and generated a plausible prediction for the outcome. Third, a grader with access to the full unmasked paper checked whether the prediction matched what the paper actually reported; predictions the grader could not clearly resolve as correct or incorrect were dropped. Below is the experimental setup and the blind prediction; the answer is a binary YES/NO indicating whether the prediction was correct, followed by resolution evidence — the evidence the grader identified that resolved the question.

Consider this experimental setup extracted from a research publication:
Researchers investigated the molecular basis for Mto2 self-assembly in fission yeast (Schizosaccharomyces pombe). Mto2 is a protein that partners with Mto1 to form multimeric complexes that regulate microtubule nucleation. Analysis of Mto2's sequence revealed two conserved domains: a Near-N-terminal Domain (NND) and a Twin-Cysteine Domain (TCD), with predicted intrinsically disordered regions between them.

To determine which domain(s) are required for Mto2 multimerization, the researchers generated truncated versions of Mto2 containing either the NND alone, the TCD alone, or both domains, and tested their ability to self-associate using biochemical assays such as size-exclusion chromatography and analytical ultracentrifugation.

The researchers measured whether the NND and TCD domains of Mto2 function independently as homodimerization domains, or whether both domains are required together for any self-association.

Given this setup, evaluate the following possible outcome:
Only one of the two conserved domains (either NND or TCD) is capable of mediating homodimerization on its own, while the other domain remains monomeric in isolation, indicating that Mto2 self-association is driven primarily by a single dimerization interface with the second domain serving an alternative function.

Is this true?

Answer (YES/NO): NO